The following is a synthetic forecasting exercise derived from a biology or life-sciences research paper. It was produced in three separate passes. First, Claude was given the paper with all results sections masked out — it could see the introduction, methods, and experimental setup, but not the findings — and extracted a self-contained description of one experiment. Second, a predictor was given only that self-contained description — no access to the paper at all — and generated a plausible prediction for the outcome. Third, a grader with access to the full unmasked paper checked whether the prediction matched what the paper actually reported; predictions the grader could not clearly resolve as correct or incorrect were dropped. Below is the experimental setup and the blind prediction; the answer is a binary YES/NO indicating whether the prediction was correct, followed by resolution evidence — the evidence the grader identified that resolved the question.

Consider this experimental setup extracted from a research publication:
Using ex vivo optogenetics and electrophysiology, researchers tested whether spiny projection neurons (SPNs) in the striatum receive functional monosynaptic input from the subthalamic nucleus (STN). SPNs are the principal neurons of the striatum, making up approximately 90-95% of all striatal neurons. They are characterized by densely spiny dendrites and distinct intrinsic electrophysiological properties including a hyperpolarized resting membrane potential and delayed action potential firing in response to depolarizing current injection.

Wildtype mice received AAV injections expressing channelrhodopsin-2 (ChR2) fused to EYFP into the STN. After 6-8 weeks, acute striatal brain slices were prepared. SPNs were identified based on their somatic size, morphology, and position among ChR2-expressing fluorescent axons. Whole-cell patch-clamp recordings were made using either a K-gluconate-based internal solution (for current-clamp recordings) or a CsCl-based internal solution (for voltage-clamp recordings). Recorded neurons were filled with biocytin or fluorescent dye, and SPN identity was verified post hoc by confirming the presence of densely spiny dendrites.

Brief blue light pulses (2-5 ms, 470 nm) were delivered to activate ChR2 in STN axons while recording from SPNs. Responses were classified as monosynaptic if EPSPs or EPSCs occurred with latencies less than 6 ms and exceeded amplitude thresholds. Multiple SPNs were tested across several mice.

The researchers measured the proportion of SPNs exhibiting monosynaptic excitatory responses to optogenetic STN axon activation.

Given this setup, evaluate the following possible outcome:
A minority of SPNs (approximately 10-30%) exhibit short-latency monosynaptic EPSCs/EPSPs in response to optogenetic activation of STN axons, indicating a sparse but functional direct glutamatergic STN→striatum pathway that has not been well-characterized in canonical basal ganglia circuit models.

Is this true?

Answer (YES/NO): NO